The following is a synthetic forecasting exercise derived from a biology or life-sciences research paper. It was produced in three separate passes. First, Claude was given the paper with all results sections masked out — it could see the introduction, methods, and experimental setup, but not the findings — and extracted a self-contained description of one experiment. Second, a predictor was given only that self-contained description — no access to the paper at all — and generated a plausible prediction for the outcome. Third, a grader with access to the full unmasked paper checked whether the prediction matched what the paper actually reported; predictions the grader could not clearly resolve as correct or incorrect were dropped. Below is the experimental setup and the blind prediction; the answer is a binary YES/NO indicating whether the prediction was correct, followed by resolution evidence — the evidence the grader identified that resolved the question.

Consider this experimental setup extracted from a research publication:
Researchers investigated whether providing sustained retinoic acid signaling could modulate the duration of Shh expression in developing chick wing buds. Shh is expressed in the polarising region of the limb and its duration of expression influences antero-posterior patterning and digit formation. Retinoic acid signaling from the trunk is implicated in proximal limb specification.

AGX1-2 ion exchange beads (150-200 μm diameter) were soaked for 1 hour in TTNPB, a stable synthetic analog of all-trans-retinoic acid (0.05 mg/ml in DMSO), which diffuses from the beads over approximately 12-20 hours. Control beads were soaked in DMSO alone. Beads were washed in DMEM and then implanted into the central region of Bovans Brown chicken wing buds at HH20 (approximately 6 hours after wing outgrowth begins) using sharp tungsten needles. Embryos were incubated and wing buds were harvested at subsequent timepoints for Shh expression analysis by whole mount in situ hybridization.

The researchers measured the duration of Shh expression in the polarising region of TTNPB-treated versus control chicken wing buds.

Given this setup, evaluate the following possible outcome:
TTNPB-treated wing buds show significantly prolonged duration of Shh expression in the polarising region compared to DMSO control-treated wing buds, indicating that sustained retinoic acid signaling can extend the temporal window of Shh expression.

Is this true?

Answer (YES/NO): YES